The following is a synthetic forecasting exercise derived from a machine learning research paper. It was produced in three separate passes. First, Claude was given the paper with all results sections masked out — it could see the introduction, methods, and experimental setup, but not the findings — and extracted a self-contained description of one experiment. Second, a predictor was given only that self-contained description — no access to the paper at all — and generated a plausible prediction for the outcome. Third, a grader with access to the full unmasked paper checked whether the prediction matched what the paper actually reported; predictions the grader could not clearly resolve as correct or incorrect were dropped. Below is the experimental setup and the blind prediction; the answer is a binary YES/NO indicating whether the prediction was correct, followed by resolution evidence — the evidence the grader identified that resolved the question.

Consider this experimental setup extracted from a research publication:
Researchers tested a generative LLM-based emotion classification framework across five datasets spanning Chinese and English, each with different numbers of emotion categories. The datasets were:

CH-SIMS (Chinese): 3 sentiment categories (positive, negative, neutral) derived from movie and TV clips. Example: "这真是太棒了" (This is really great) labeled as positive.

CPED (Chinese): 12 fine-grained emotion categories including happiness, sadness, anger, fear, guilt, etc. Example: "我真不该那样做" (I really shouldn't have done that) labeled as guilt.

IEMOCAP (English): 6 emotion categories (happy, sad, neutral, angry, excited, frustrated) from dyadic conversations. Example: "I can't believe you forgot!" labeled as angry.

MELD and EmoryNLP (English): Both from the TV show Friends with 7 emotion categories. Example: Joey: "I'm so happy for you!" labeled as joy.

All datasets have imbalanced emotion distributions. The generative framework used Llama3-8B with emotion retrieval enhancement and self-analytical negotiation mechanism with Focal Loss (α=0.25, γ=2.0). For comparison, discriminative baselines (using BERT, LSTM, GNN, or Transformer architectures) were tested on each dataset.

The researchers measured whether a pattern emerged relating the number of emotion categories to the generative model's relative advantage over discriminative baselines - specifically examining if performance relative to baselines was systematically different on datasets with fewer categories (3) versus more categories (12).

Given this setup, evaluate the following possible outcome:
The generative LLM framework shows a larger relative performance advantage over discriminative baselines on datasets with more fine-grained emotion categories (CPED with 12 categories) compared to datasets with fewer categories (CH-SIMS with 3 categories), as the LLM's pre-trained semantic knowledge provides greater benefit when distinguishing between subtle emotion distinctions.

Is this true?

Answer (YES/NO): NO